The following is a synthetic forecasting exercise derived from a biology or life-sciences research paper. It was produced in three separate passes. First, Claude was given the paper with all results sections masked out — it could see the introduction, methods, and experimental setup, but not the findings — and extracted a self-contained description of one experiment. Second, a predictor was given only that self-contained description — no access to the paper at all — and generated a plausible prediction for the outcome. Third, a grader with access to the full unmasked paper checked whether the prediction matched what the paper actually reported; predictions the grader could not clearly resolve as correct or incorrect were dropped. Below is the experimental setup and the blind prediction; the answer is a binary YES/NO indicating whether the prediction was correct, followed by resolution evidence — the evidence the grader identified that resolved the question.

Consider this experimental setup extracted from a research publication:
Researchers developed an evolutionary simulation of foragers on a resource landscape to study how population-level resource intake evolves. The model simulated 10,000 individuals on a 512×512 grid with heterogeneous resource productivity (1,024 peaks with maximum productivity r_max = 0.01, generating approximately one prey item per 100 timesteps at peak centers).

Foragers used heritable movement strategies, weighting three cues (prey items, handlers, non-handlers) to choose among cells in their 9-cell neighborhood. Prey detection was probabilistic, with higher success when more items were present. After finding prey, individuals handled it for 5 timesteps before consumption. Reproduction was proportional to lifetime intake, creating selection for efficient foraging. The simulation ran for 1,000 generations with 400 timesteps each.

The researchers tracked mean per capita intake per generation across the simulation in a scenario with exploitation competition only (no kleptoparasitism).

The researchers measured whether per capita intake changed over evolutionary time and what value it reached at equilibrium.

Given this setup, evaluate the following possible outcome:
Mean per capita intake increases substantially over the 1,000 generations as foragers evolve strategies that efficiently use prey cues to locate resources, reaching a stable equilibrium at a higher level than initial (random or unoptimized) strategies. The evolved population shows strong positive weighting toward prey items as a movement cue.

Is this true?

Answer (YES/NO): NO